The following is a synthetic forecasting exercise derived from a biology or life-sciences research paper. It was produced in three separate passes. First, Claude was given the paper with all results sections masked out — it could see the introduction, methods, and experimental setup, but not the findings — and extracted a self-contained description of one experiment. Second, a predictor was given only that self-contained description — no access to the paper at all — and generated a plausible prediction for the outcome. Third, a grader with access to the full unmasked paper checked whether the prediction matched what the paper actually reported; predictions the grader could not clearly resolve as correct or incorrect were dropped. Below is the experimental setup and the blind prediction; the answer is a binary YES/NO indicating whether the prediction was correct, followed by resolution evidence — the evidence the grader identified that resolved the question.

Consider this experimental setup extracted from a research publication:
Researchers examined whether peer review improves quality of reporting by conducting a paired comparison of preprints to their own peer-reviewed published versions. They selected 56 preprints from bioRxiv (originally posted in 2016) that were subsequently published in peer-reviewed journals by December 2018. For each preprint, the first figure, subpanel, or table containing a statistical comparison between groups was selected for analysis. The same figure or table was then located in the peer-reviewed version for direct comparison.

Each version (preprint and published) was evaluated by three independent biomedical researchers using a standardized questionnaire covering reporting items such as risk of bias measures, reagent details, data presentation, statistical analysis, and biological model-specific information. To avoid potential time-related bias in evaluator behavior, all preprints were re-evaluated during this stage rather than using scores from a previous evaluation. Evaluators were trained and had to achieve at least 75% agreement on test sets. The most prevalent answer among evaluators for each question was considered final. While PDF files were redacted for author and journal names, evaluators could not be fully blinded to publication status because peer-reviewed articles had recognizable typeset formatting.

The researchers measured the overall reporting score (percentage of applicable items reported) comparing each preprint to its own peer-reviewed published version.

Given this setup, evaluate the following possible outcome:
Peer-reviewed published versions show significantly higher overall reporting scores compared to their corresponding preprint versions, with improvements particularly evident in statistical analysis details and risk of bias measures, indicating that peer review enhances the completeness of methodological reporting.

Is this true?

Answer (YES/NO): NO